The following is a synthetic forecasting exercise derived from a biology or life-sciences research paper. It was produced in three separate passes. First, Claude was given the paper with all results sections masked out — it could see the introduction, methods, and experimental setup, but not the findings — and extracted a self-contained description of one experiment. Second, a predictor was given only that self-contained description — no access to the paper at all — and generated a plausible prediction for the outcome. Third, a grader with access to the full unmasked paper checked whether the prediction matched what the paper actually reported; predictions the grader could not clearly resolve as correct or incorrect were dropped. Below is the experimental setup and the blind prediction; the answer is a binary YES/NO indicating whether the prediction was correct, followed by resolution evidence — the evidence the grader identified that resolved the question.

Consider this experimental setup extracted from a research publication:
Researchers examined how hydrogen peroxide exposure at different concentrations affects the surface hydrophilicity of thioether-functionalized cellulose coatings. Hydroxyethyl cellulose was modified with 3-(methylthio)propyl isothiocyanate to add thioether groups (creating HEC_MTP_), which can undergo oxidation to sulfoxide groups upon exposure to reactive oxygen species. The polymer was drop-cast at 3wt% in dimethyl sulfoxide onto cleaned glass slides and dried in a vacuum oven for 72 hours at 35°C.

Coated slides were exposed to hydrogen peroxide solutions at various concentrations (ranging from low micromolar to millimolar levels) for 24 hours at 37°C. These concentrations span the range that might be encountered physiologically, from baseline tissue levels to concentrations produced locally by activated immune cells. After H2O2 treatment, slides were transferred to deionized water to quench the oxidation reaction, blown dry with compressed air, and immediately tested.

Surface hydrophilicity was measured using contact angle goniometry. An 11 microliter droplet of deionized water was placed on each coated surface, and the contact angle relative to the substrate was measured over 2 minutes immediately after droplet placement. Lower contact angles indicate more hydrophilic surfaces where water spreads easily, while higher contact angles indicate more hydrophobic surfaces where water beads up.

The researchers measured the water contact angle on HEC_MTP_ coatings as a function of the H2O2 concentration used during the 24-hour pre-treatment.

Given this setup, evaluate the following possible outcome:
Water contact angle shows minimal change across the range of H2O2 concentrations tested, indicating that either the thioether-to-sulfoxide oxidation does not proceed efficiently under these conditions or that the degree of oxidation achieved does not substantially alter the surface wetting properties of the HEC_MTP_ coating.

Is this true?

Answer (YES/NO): NO